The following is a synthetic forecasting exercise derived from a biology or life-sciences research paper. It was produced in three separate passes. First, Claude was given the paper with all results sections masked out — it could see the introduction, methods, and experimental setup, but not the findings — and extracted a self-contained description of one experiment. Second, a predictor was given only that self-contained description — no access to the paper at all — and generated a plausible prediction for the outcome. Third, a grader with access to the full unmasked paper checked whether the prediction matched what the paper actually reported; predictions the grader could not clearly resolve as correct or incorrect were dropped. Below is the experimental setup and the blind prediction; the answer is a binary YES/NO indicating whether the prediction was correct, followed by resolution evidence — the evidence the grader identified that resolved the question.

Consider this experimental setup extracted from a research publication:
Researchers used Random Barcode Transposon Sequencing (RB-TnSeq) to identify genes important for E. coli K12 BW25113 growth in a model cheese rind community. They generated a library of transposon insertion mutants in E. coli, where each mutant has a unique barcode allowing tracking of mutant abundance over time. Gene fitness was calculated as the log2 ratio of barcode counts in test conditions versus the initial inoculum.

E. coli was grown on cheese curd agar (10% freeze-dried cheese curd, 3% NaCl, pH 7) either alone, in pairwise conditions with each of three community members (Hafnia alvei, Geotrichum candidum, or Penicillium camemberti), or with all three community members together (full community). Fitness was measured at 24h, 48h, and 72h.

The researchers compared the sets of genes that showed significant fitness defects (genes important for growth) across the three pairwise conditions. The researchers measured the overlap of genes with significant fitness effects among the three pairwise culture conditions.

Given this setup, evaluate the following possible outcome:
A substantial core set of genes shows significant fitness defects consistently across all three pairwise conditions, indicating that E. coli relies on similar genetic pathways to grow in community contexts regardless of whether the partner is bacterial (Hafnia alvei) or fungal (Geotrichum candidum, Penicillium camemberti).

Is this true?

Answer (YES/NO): YES